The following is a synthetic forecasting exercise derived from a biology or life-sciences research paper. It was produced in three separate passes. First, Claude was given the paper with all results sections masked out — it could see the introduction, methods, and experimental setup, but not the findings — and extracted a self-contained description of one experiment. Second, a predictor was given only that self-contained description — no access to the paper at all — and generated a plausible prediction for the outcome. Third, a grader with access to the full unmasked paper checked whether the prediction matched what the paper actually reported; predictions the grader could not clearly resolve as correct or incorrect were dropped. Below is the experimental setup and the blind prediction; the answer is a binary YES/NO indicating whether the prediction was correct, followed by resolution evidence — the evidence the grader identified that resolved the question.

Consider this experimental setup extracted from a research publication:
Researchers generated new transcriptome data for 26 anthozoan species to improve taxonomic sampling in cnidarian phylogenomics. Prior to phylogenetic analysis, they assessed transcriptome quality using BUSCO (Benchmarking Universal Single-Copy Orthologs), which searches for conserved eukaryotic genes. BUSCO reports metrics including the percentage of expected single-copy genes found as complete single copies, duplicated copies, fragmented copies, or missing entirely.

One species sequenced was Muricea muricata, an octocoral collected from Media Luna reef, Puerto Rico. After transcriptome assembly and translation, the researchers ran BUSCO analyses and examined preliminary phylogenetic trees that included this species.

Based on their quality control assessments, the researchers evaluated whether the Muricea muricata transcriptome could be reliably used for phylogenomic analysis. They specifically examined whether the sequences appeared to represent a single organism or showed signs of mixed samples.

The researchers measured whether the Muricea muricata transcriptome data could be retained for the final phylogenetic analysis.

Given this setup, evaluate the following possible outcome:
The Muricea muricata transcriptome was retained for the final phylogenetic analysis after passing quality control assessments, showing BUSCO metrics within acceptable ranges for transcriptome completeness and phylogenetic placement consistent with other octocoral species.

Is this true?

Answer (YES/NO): NO